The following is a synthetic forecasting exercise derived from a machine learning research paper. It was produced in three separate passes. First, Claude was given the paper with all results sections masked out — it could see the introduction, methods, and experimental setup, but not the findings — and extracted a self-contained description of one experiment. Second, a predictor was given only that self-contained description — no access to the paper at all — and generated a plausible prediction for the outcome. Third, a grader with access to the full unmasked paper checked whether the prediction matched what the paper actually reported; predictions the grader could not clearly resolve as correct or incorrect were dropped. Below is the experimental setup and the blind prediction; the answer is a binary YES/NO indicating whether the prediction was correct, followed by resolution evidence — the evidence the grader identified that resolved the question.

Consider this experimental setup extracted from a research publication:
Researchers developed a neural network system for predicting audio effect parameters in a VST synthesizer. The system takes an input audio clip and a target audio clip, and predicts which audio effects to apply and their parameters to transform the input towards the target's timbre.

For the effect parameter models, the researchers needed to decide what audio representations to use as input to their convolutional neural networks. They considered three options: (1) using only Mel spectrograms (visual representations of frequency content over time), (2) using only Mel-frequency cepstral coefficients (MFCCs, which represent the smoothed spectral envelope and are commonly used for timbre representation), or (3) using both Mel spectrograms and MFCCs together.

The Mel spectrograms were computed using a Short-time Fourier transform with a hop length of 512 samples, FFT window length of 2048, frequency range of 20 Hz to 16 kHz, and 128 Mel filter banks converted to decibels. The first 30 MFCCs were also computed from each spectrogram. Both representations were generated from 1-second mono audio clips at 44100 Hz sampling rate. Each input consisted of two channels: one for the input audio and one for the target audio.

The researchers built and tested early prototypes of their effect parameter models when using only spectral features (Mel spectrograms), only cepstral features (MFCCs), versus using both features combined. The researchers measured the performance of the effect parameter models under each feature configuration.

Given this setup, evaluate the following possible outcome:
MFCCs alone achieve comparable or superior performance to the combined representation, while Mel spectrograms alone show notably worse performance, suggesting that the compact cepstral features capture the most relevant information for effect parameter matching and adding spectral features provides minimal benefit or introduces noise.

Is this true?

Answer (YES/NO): NO